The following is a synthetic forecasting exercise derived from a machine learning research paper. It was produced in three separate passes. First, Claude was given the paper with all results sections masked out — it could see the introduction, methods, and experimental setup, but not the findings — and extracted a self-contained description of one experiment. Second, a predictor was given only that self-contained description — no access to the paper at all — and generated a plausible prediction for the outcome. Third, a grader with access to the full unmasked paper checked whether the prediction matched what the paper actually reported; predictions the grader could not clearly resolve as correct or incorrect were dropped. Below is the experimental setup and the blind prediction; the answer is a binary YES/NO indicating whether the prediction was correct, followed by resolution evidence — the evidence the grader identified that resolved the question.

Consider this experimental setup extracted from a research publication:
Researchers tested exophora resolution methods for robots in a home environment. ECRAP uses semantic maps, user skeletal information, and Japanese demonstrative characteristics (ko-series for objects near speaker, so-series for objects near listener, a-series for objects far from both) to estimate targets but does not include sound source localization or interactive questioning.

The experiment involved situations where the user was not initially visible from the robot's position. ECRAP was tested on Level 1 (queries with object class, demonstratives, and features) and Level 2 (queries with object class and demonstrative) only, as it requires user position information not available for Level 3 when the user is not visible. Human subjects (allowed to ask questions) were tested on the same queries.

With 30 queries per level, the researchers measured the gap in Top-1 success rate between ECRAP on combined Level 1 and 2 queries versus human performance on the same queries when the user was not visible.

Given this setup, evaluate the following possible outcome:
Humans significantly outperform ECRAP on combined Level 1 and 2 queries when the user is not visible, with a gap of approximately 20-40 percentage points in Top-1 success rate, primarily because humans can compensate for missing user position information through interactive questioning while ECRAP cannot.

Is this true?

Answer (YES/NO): NO